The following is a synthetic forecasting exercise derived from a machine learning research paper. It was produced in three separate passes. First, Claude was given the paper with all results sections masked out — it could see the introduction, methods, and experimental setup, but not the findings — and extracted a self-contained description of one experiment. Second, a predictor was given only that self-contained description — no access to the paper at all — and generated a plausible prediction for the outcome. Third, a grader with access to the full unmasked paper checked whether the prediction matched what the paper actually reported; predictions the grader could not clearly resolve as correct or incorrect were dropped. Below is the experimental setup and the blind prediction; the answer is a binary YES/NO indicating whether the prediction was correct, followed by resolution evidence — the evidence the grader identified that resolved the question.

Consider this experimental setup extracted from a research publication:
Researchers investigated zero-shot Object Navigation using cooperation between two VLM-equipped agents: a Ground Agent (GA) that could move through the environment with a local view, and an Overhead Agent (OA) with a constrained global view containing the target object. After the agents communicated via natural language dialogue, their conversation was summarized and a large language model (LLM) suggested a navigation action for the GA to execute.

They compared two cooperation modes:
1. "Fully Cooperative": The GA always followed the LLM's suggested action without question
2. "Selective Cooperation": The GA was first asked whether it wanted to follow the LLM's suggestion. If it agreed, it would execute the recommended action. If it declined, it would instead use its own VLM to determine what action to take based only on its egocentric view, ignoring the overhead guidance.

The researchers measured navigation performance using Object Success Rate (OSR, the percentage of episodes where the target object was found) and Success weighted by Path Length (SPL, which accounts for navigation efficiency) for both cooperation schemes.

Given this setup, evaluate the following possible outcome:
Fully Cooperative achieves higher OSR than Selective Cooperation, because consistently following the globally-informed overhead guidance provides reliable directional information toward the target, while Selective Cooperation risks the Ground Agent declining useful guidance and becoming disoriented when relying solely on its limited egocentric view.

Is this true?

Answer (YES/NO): NO